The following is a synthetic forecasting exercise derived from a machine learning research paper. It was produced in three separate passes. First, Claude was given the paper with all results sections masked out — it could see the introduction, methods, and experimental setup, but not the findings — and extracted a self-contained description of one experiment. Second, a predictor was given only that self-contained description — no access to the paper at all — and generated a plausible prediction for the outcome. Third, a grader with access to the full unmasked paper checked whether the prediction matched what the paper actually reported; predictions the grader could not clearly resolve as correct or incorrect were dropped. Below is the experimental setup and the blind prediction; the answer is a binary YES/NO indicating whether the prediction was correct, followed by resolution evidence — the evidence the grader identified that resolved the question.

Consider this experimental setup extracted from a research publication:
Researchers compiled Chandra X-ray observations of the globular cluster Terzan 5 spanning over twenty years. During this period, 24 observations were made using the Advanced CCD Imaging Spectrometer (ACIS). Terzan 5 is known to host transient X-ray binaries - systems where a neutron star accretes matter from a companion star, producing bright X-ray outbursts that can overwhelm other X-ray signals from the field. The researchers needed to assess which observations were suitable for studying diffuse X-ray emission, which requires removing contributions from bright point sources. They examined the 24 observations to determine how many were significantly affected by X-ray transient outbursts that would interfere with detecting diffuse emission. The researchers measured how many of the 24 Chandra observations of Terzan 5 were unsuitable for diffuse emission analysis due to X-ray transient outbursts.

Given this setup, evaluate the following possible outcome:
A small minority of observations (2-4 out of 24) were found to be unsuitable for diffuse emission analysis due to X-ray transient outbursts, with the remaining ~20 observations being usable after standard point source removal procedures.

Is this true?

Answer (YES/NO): NO